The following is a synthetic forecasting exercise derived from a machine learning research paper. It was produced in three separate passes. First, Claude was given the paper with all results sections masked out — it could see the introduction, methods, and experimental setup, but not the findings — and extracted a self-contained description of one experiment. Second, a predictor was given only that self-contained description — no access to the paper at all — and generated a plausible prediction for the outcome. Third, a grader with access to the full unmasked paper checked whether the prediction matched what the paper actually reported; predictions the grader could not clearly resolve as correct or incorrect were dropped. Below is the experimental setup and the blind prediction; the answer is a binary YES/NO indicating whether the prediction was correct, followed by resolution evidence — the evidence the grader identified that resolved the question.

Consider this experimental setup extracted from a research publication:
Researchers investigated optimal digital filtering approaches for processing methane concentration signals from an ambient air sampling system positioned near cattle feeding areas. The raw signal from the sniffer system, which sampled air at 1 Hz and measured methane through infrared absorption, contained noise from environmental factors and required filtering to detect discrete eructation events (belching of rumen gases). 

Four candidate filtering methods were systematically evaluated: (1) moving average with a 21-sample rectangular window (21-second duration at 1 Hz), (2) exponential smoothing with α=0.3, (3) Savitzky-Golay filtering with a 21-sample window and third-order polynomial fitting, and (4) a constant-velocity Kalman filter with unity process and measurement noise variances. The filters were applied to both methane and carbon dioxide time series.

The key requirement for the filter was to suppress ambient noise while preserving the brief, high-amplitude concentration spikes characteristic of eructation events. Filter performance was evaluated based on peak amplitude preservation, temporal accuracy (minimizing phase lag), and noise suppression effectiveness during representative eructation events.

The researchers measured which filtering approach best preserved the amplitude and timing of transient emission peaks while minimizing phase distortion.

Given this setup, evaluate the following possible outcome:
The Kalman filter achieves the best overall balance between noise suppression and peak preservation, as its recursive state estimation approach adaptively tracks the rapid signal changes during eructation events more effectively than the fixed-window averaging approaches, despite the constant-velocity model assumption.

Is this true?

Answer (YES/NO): NO